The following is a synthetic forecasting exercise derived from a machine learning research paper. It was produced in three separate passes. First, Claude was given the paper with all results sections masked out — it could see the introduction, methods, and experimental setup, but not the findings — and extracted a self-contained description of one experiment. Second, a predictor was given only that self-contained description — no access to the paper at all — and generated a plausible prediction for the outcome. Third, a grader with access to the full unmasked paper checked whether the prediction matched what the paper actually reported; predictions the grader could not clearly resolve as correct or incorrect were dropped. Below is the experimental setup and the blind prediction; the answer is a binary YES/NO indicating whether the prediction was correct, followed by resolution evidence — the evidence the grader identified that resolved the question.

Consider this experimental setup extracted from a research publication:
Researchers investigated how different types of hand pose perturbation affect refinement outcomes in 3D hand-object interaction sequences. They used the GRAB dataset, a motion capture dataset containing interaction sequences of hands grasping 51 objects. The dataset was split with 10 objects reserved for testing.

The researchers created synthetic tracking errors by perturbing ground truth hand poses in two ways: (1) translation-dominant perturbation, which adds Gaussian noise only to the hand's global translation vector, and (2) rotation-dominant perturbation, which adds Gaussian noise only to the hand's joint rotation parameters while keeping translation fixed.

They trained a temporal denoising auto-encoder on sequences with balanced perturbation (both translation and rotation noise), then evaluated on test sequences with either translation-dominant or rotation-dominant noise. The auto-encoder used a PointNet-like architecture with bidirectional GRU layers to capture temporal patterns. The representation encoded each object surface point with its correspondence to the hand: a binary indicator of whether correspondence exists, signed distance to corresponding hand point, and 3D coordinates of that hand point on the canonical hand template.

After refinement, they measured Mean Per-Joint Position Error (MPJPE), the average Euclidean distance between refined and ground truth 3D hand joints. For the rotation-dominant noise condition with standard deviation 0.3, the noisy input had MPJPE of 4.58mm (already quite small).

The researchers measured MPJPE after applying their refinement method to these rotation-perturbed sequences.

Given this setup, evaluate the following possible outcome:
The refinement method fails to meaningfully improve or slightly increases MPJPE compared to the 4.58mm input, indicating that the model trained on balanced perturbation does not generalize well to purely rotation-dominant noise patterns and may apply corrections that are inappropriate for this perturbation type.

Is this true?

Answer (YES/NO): NO